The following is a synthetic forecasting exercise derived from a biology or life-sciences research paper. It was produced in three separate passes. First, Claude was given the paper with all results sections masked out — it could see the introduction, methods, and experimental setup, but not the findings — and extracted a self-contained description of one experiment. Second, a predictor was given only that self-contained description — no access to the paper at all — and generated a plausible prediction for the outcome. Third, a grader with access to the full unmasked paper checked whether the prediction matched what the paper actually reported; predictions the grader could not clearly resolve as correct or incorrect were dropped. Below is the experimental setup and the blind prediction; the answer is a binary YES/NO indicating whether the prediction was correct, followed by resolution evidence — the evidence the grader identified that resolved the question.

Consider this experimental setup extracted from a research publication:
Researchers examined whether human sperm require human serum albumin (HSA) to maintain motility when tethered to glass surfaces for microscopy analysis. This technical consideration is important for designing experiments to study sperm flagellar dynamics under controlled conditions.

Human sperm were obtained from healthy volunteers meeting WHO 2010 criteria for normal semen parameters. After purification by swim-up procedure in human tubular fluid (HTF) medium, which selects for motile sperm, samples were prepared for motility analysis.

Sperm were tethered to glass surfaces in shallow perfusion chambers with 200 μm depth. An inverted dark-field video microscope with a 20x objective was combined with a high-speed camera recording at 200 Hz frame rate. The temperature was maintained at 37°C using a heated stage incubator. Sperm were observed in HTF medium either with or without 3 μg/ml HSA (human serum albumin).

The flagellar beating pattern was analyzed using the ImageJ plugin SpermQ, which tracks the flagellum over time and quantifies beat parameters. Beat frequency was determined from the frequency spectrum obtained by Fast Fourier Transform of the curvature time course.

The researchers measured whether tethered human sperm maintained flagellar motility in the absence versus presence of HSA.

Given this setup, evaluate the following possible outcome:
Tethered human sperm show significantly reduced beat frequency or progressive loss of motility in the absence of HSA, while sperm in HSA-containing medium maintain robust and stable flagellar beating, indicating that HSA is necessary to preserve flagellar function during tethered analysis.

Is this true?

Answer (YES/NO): YES